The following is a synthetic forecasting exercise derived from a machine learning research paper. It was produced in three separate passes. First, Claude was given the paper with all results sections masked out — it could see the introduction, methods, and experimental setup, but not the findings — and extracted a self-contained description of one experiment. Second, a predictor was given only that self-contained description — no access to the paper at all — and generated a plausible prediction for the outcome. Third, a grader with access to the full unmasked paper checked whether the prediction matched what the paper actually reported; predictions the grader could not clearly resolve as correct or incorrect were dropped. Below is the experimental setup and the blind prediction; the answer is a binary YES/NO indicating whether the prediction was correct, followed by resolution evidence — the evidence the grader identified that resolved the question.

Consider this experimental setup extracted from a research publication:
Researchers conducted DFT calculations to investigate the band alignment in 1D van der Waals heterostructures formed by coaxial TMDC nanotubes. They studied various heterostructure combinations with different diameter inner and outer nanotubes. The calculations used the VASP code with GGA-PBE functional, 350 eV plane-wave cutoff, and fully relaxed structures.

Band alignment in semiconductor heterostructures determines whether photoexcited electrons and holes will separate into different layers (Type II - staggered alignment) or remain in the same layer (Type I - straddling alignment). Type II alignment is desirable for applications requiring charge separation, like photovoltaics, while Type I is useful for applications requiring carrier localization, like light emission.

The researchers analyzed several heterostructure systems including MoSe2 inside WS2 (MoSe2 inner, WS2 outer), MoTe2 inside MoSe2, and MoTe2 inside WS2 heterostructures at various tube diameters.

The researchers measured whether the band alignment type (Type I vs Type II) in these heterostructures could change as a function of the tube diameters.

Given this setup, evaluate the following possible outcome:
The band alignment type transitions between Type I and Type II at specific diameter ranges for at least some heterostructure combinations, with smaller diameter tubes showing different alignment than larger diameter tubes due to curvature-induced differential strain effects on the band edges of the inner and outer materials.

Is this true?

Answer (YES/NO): YES